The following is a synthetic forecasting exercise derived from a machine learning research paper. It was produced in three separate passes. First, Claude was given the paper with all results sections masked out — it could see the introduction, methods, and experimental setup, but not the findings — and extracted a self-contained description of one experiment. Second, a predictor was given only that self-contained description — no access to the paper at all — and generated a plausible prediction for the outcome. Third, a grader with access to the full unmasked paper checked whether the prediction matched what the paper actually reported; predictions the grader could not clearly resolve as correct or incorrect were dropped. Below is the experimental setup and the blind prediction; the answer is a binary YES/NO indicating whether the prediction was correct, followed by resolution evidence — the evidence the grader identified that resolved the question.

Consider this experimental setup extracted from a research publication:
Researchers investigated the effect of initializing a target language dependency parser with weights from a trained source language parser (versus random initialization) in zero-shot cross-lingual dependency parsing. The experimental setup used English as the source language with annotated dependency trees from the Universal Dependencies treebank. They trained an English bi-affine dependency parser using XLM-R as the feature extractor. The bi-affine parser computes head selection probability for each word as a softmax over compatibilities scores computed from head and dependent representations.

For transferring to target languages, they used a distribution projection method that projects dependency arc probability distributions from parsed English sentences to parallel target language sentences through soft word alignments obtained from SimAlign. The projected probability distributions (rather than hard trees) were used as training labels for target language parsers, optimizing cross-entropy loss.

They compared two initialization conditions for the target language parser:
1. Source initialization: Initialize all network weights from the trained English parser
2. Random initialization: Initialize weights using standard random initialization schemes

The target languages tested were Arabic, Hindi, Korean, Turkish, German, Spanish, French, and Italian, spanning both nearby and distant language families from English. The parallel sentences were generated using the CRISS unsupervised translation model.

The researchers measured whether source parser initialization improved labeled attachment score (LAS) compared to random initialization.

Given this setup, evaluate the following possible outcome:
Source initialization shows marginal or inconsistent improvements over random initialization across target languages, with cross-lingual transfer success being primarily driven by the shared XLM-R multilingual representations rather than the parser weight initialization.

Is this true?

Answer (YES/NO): NO